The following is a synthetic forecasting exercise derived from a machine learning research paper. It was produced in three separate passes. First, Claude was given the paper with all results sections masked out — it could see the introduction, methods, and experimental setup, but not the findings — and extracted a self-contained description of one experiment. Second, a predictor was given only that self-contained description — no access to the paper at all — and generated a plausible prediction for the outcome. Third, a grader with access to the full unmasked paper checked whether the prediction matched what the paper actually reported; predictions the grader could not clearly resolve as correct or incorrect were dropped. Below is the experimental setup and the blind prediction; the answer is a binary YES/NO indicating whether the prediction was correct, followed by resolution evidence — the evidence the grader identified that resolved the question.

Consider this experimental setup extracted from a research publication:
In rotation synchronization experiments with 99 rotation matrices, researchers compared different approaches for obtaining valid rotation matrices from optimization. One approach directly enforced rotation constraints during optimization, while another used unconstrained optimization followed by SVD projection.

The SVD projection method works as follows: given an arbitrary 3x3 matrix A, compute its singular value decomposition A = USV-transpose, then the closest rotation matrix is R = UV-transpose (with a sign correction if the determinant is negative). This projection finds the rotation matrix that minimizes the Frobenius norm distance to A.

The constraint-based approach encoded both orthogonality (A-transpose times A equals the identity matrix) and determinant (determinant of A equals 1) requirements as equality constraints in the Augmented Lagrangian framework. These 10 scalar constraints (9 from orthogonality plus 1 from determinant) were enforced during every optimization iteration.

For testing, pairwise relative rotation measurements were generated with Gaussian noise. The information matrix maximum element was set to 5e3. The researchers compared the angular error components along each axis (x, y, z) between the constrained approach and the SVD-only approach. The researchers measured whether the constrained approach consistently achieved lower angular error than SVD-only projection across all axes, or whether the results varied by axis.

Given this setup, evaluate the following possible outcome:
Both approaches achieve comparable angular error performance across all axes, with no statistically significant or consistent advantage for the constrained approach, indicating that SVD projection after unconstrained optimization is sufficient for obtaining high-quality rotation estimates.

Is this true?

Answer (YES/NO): NO